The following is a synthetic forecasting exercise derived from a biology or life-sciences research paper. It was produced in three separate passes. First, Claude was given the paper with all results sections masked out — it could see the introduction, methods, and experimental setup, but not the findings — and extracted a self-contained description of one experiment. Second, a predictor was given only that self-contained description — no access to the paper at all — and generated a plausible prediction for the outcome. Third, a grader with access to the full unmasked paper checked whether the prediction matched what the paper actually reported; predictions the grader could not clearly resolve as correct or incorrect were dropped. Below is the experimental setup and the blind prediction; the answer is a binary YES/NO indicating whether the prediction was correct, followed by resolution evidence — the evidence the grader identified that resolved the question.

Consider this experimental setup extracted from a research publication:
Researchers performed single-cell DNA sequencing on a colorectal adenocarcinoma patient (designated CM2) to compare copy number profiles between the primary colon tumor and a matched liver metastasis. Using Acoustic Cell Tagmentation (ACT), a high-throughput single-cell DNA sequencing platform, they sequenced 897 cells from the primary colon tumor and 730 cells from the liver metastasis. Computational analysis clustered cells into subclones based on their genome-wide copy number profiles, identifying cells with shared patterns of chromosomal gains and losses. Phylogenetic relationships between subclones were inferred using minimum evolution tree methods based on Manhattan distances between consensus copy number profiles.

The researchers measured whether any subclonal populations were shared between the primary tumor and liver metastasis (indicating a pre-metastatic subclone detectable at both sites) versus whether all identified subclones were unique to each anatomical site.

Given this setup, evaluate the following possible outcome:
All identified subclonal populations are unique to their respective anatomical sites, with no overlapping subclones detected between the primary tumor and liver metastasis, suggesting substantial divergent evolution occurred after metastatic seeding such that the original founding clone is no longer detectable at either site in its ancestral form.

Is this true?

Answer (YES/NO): NO